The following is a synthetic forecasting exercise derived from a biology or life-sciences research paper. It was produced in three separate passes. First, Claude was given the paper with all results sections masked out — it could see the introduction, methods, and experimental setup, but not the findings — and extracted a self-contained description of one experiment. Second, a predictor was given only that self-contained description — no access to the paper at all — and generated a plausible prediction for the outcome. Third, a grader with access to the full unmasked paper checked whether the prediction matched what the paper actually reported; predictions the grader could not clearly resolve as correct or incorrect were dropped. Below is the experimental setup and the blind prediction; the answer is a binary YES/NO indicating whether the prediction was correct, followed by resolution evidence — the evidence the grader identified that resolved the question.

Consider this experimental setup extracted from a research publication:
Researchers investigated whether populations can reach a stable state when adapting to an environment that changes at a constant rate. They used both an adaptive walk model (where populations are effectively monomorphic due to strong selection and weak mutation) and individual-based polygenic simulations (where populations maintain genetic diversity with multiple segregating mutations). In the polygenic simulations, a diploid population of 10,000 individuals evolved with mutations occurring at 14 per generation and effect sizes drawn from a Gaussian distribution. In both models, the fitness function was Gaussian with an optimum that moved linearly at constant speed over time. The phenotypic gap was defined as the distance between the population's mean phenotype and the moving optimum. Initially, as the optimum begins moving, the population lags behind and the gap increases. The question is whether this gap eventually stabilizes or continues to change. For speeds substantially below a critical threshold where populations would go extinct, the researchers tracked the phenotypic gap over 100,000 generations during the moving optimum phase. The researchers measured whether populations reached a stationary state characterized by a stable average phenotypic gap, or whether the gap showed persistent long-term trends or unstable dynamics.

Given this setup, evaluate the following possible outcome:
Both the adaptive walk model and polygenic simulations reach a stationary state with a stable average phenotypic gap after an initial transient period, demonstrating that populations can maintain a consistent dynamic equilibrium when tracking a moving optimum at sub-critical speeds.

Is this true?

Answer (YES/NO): YES